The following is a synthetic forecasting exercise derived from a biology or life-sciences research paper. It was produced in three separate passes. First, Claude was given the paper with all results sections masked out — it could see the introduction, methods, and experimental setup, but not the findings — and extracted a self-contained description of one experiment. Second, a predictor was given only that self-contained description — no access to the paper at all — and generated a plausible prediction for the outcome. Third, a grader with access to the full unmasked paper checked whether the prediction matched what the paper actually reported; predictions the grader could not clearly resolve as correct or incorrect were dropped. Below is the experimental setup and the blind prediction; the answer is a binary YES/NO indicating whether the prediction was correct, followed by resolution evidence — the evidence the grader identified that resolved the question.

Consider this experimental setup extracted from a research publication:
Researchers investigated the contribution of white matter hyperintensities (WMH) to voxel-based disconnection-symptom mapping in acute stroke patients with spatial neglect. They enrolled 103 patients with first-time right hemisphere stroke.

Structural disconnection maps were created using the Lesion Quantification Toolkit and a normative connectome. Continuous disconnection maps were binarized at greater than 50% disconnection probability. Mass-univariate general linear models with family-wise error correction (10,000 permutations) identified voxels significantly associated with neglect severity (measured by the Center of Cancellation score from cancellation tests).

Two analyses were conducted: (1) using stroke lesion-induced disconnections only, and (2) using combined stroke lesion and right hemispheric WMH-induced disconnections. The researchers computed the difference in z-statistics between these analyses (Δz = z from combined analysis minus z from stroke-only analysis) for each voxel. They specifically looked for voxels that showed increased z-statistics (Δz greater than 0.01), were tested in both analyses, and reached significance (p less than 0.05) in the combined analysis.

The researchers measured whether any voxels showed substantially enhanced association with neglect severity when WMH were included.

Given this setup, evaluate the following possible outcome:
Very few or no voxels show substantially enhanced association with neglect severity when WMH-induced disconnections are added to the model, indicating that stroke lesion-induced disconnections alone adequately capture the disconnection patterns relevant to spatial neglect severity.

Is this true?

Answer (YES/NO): NO